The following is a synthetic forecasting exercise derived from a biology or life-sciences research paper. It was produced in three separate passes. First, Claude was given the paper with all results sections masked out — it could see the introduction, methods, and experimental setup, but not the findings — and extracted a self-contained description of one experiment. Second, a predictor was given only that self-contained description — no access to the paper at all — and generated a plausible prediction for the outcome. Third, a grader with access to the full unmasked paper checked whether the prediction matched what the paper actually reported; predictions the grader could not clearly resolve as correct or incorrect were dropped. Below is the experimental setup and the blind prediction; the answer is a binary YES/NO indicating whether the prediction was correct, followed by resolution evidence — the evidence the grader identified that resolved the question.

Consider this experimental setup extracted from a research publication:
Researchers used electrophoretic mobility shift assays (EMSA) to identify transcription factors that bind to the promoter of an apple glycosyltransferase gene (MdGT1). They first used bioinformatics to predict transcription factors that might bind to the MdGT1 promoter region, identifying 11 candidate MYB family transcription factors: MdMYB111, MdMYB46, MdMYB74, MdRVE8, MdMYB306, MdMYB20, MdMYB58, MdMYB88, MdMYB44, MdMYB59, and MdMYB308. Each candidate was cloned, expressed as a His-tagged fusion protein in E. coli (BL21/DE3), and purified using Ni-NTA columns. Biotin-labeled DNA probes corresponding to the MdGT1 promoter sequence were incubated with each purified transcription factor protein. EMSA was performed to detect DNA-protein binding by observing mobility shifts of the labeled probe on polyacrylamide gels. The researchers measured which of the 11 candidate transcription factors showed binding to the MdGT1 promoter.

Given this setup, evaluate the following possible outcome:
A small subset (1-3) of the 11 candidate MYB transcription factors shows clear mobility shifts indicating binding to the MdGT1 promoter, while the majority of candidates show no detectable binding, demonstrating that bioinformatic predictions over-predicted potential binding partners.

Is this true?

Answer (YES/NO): YES